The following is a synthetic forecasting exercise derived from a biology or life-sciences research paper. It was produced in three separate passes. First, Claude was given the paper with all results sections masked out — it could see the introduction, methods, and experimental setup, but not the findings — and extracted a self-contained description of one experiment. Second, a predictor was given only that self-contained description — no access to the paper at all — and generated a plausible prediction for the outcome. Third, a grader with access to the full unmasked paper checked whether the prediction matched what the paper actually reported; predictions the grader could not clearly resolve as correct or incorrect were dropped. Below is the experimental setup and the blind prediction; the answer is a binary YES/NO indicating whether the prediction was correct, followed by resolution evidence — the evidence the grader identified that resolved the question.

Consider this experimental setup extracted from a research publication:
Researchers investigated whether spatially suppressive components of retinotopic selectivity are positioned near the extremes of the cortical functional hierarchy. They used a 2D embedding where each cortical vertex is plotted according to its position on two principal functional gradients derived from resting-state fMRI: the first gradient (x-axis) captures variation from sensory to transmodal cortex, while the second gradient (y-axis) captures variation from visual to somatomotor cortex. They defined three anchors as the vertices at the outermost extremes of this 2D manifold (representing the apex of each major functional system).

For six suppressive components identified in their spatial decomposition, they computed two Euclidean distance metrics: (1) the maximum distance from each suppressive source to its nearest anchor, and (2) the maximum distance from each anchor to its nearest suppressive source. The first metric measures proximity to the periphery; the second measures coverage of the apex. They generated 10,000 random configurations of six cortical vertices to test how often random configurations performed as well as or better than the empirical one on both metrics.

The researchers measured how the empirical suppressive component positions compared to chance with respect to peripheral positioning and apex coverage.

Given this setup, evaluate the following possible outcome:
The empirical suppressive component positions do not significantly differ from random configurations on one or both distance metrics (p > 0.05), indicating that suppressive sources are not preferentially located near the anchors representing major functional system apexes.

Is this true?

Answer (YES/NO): NO